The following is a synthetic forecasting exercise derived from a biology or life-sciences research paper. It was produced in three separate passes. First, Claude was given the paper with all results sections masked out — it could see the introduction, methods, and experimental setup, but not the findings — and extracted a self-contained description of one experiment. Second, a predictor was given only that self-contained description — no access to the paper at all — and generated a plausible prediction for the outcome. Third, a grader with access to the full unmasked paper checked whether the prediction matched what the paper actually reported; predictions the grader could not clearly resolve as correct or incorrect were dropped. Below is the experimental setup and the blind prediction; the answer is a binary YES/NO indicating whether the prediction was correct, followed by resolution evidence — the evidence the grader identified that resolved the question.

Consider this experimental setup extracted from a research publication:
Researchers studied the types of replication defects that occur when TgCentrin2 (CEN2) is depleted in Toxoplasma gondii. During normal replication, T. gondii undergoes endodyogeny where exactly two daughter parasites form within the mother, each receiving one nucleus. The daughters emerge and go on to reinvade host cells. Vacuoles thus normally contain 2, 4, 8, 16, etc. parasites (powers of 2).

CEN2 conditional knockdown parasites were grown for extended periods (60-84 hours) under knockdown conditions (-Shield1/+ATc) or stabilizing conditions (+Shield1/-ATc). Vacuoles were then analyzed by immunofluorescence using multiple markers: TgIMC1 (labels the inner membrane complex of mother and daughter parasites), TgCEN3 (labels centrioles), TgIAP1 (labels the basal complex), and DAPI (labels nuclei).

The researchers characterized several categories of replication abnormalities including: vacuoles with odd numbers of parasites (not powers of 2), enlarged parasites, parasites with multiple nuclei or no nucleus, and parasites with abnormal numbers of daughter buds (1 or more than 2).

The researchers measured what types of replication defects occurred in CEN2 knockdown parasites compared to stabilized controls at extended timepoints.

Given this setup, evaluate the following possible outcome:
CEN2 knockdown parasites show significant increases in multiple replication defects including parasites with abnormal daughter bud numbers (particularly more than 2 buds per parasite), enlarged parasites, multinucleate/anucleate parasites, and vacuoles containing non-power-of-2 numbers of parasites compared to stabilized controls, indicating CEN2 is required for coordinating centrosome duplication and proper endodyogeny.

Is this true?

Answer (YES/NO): NO